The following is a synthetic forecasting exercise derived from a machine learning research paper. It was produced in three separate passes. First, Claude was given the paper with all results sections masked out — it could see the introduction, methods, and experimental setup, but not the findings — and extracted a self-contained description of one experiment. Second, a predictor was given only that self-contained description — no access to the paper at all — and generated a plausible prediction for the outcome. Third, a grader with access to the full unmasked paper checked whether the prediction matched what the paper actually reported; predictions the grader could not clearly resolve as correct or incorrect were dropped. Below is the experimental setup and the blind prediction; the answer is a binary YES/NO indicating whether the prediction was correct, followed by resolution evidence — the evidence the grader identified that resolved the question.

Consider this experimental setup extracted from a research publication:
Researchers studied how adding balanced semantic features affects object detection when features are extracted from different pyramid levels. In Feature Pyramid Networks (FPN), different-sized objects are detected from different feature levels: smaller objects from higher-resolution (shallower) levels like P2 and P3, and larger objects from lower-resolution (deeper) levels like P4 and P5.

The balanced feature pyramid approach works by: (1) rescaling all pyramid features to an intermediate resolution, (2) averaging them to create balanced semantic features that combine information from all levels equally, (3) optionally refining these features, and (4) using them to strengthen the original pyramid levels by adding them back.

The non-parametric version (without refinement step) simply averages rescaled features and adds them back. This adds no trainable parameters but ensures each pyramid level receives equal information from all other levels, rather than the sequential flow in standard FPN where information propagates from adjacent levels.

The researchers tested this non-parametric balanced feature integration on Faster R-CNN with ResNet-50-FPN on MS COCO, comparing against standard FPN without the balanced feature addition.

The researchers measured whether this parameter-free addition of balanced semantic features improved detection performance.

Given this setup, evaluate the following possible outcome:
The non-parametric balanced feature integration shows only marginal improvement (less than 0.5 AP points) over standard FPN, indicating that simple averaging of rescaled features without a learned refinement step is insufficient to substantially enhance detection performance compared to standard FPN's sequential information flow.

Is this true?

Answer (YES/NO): YES